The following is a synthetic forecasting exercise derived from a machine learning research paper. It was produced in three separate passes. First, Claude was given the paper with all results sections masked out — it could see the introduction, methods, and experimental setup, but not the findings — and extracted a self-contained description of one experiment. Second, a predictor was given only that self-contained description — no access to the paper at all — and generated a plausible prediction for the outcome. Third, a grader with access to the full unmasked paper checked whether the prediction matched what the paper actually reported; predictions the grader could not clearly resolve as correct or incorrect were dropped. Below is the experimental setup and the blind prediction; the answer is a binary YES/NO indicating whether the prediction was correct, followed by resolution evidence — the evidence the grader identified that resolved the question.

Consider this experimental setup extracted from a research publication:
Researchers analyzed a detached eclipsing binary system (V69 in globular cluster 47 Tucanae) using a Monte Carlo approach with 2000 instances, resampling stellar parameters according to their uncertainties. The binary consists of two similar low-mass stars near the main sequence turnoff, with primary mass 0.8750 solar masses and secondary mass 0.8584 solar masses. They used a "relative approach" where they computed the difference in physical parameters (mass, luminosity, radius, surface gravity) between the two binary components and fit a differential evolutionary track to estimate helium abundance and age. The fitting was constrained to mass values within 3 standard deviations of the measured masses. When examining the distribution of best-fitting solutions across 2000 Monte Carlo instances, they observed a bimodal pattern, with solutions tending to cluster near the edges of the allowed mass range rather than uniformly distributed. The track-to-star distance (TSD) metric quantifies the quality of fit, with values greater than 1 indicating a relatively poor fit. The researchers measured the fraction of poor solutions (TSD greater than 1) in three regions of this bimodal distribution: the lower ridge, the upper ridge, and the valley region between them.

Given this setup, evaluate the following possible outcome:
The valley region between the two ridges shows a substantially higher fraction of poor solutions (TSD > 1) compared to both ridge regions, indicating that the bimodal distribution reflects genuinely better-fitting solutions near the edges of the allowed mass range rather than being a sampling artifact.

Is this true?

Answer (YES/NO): NO